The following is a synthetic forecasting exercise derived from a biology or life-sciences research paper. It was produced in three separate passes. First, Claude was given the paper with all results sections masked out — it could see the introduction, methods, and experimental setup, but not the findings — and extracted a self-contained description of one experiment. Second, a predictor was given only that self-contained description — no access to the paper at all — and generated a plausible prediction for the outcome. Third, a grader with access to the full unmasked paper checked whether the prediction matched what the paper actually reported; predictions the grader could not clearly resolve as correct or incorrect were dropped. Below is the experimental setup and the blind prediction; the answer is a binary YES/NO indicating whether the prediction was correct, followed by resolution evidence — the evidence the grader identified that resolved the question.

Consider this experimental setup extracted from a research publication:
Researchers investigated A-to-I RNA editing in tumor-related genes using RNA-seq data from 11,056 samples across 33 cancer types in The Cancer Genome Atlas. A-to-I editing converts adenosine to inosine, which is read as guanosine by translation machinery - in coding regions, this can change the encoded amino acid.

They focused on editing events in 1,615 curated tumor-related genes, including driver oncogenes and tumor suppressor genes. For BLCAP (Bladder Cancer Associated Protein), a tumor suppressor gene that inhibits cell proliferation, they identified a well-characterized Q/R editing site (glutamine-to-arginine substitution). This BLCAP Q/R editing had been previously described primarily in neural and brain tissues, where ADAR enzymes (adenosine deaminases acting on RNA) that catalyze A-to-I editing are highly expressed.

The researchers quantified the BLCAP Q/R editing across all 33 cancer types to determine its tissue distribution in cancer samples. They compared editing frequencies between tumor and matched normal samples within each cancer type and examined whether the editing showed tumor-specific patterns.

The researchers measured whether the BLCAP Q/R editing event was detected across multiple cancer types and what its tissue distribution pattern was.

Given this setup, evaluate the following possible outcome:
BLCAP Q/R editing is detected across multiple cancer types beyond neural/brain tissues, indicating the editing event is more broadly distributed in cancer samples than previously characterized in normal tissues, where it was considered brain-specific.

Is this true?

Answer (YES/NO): YES